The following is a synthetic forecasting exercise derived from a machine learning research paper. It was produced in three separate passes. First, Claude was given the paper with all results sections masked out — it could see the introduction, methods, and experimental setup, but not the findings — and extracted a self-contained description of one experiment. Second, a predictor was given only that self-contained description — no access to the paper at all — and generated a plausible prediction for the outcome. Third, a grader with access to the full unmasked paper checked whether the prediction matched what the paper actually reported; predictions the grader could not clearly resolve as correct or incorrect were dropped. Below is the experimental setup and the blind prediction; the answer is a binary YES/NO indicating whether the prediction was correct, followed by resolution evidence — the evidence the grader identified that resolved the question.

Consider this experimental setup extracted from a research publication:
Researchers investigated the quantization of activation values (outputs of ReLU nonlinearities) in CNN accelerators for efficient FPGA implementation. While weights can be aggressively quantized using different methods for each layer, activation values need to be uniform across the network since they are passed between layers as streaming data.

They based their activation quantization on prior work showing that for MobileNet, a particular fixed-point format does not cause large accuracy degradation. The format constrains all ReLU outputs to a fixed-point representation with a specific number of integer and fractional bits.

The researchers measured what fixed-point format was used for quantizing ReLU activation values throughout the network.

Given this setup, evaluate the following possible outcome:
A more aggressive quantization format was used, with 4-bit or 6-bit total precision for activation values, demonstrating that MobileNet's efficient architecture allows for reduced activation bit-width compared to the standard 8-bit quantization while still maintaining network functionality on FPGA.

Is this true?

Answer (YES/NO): NO